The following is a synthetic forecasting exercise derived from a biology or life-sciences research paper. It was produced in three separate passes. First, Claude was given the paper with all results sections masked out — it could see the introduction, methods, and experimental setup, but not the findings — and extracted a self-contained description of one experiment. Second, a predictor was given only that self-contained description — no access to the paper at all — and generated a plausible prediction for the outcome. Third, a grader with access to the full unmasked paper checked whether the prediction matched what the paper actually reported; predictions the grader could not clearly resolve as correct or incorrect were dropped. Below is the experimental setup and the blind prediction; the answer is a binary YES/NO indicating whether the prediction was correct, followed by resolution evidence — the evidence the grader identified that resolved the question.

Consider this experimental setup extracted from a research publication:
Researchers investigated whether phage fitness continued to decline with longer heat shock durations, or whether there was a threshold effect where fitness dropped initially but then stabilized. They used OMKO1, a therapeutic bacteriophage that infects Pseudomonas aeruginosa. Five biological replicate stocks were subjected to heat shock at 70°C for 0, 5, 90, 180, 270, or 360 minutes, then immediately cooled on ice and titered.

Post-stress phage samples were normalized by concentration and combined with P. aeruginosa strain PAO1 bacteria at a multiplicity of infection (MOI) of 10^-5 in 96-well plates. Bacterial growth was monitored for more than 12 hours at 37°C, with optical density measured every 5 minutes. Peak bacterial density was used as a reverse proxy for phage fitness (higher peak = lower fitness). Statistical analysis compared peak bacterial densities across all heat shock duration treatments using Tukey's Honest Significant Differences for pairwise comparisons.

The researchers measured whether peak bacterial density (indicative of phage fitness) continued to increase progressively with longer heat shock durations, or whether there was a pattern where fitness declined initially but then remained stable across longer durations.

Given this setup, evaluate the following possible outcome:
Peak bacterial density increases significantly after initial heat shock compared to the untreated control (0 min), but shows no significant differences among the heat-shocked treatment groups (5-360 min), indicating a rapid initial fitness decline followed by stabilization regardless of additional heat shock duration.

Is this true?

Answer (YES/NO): NO